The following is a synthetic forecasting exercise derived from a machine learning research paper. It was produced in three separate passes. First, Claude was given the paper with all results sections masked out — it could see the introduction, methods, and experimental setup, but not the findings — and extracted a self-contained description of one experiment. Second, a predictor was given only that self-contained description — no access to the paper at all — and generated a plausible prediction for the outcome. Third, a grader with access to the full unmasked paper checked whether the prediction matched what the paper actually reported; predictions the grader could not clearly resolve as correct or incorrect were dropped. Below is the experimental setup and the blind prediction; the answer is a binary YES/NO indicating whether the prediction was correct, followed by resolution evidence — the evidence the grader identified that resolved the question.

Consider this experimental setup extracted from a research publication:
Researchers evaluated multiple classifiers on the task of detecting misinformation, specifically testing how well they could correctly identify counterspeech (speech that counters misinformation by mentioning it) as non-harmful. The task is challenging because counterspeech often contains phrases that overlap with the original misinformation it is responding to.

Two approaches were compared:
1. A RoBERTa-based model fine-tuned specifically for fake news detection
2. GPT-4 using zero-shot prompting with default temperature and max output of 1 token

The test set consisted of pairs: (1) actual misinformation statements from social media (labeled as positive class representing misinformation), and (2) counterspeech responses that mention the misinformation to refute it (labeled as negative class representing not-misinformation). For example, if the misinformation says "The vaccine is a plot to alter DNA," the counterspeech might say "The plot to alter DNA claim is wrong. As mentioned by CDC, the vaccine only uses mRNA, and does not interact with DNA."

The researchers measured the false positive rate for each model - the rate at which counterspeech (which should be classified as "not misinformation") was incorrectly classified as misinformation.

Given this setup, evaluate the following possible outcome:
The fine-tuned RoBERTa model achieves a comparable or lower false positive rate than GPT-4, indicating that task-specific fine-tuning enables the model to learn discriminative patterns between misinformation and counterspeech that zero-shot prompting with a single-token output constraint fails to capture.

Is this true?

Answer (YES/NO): NO